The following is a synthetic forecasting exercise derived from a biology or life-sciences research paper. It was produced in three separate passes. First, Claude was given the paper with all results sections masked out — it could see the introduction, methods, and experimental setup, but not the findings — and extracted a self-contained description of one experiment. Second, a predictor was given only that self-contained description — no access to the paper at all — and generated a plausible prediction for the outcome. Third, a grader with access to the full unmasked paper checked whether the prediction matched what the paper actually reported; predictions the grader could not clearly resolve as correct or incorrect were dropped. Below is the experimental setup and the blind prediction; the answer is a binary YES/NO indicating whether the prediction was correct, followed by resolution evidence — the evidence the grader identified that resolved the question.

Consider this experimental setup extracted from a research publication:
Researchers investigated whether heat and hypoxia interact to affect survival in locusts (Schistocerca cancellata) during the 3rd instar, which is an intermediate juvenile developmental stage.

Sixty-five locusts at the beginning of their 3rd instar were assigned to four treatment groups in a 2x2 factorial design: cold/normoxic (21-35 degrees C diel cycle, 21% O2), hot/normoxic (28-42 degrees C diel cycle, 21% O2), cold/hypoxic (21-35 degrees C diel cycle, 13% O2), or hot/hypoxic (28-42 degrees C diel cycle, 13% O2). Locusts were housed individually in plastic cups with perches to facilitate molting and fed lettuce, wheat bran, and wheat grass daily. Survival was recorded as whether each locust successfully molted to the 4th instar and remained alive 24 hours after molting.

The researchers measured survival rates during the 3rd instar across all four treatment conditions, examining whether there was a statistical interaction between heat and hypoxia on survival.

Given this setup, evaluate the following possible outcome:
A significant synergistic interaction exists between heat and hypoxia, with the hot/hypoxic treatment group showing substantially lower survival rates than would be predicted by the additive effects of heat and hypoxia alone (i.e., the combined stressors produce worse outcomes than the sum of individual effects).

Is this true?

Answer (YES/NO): NO